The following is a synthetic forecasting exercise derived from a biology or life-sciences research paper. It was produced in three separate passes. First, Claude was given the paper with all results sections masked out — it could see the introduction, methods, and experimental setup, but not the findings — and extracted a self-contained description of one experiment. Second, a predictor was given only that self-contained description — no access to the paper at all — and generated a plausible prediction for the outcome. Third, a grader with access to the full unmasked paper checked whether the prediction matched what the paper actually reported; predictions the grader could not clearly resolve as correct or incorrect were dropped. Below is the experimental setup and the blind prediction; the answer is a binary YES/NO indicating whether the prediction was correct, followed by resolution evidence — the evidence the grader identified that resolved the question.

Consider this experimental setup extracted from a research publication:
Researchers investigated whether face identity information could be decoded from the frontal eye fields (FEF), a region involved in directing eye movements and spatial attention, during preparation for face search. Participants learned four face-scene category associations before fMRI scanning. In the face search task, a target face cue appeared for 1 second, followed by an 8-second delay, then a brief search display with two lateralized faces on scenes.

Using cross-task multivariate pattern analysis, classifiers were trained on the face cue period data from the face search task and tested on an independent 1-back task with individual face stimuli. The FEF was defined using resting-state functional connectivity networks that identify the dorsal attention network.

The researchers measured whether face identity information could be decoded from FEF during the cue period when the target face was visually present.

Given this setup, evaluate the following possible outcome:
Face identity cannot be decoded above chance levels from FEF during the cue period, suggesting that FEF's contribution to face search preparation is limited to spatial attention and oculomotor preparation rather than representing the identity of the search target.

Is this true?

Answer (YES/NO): YES